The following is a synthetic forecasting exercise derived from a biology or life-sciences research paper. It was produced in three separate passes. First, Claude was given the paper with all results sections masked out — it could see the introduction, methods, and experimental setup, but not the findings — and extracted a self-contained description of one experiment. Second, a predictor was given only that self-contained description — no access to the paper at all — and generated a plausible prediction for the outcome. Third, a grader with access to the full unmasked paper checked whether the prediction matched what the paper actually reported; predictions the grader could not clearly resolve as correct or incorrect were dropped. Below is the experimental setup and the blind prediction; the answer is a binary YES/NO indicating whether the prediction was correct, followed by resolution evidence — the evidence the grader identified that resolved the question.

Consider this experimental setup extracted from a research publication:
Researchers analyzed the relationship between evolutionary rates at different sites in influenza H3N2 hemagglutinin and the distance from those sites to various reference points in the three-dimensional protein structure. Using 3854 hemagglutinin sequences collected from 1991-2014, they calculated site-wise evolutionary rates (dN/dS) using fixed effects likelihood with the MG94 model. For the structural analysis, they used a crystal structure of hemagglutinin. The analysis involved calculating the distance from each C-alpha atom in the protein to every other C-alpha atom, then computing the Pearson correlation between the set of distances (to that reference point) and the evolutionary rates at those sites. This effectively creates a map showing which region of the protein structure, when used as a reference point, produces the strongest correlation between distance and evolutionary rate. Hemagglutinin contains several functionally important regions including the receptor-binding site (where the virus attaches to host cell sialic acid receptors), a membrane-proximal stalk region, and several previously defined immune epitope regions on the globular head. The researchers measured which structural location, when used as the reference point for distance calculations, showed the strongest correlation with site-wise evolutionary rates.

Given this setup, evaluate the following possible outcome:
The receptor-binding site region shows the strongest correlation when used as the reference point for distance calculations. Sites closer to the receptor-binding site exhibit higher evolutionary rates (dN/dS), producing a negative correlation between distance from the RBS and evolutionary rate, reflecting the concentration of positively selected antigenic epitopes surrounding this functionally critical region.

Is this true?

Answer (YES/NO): NO